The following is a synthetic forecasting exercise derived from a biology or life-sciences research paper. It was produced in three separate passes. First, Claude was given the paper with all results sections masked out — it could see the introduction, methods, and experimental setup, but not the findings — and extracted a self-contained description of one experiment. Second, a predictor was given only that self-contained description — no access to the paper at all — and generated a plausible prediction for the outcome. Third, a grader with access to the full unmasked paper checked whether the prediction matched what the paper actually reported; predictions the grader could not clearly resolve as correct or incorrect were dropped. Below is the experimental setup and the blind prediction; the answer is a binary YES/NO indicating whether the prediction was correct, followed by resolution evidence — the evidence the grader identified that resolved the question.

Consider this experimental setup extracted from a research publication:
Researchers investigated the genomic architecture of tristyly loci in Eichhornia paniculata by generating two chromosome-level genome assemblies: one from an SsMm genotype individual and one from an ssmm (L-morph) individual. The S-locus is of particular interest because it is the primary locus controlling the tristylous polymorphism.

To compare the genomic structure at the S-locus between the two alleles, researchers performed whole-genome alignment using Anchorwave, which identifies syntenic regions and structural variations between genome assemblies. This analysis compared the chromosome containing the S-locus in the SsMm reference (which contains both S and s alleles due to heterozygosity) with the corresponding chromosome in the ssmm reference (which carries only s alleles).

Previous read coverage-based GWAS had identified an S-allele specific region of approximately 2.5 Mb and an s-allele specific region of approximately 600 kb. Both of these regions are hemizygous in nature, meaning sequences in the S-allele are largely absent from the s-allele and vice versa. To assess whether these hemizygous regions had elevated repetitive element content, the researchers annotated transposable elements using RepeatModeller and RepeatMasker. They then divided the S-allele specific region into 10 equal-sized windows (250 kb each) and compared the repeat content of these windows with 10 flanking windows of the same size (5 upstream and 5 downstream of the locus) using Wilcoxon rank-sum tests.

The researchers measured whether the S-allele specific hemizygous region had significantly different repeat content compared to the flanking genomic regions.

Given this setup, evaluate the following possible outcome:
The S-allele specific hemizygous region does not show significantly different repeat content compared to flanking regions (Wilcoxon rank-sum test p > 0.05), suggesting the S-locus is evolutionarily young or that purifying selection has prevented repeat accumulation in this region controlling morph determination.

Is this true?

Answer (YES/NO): NO